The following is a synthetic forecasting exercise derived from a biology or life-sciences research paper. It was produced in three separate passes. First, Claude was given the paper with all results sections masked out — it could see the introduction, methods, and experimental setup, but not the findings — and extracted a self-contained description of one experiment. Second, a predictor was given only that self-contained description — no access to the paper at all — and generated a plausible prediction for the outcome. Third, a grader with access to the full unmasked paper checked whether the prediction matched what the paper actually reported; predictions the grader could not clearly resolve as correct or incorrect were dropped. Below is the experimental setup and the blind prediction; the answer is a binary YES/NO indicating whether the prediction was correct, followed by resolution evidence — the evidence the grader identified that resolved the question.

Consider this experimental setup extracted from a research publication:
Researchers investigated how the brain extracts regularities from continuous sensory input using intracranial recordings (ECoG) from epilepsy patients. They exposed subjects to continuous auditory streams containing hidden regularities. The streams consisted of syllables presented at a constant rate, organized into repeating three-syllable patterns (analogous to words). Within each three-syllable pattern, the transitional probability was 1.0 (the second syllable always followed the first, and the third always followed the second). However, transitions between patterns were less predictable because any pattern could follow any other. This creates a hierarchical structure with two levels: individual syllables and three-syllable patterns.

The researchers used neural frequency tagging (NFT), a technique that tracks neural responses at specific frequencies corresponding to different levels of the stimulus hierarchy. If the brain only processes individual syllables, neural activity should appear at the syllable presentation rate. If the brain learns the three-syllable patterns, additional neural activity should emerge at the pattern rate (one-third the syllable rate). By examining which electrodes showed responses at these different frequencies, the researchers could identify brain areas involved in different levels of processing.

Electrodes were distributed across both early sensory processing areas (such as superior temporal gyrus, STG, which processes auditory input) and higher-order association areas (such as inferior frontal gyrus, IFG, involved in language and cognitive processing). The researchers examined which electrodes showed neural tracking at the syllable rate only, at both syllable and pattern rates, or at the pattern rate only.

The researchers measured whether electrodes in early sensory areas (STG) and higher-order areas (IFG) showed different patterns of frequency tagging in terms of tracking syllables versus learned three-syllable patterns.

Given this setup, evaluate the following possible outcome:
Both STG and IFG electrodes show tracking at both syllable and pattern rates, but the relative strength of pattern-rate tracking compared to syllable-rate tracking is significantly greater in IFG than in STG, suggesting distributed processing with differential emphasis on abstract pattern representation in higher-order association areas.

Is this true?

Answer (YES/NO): NO